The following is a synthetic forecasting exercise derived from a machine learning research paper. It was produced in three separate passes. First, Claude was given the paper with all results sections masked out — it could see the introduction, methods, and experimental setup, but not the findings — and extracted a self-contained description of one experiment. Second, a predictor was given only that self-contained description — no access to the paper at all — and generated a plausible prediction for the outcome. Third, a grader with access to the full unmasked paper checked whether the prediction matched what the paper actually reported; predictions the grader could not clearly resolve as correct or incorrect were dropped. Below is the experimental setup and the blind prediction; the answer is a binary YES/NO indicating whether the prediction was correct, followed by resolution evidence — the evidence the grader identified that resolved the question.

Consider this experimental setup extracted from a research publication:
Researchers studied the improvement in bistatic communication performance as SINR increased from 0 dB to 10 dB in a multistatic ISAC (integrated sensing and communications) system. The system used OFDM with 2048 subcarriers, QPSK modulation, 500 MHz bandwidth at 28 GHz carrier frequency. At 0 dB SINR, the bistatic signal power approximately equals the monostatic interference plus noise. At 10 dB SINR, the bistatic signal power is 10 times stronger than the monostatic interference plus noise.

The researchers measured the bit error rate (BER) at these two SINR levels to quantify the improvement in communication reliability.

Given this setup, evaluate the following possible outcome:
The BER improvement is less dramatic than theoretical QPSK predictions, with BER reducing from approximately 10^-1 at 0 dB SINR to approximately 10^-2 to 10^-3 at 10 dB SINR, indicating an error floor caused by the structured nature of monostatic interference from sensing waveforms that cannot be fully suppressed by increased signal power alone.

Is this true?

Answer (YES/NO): NO